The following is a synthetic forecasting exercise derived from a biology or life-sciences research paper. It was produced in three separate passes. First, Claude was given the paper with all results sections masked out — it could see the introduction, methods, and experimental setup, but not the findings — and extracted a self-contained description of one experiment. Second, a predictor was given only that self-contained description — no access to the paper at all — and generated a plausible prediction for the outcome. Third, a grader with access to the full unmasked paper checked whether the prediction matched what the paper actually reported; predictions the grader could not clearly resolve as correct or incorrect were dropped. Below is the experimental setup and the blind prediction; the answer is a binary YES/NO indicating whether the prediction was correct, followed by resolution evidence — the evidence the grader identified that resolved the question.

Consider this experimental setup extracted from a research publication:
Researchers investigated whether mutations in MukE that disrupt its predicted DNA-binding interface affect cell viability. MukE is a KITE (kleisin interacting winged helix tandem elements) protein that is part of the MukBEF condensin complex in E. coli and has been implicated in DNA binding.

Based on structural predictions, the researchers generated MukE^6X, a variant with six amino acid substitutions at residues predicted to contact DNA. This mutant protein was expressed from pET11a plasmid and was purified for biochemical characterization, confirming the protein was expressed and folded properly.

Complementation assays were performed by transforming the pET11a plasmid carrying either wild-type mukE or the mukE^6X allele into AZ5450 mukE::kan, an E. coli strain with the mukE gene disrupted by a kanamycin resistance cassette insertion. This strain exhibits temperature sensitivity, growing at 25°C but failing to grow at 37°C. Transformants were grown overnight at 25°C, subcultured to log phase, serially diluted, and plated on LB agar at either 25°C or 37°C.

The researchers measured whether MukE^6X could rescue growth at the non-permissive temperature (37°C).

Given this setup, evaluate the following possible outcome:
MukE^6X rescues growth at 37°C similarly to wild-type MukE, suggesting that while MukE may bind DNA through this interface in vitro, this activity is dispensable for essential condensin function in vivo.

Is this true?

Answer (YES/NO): NO